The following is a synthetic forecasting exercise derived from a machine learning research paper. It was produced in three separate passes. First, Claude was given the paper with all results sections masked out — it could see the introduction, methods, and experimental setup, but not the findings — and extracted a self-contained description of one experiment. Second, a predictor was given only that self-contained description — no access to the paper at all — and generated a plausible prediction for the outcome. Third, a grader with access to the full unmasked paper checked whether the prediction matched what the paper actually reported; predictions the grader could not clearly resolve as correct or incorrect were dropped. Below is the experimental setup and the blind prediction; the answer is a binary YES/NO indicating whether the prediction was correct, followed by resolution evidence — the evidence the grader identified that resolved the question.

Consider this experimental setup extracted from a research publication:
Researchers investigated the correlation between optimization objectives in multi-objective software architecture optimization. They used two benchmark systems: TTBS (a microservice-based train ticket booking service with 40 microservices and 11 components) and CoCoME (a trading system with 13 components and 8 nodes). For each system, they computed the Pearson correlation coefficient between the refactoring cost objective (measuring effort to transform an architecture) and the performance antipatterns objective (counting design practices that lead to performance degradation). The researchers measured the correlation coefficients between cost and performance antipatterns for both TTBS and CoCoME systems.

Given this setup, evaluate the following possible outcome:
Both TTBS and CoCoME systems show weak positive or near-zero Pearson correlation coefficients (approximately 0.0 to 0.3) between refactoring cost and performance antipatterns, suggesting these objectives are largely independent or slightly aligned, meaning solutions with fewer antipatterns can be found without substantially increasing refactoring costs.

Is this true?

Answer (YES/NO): NO